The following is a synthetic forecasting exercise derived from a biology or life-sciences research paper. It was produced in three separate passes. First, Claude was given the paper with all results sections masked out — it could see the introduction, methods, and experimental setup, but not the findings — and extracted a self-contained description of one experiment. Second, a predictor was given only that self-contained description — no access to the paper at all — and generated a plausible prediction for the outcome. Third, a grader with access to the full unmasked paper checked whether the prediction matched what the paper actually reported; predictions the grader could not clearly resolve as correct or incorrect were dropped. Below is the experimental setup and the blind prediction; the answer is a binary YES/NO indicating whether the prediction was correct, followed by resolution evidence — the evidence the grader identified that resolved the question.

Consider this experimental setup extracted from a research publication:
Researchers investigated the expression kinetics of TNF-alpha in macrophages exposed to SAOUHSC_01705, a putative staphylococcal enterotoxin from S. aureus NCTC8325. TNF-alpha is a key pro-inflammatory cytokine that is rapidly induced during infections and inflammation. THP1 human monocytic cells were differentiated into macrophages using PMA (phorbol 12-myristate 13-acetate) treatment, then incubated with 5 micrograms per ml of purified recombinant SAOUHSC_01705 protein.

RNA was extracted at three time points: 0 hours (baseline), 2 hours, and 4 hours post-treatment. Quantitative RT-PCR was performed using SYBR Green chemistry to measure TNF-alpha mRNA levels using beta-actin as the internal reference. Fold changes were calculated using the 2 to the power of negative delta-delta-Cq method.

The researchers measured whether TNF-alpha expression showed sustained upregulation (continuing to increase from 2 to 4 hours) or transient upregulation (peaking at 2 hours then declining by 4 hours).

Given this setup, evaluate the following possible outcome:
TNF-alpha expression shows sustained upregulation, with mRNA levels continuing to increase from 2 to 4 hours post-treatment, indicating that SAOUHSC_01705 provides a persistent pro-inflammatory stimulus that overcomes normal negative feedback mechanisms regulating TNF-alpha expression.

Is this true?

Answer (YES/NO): NO